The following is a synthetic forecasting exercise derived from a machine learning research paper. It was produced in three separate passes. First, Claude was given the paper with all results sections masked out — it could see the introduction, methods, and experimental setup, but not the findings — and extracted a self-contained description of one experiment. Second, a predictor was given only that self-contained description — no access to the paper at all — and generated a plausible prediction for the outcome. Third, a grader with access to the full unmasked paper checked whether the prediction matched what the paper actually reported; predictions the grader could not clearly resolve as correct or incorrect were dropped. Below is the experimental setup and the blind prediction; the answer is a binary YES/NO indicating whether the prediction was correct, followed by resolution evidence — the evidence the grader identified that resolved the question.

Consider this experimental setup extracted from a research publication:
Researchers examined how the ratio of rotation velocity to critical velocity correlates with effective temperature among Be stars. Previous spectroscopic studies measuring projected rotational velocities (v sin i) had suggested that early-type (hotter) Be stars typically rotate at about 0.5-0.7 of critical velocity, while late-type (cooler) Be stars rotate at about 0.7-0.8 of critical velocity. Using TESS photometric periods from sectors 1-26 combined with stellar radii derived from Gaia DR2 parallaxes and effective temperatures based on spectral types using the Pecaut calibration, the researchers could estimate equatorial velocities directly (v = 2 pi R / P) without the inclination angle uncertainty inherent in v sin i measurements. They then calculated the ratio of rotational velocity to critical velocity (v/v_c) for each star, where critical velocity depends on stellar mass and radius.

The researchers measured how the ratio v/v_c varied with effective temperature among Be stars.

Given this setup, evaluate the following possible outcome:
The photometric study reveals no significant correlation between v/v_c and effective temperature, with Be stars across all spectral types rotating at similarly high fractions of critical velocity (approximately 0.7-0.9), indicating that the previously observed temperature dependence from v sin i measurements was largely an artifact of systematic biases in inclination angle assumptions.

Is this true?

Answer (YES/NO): NO